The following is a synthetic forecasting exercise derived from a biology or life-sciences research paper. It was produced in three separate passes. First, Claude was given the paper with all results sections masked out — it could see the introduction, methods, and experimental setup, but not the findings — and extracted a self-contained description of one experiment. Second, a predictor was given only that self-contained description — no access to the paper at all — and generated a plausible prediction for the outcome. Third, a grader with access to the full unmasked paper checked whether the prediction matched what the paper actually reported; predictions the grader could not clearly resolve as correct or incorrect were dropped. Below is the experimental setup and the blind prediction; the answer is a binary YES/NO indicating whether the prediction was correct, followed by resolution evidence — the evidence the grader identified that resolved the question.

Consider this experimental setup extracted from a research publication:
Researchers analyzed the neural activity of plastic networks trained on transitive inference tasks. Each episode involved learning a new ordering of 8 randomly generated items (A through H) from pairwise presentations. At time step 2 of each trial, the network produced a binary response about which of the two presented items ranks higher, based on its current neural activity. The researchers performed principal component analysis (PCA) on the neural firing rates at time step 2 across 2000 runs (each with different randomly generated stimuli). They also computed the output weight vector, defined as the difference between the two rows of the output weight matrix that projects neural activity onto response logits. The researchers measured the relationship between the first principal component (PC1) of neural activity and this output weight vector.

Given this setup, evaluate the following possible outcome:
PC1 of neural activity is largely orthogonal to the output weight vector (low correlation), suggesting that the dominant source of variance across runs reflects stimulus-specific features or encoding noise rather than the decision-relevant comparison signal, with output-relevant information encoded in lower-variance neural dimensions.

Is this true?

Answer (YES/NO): NO